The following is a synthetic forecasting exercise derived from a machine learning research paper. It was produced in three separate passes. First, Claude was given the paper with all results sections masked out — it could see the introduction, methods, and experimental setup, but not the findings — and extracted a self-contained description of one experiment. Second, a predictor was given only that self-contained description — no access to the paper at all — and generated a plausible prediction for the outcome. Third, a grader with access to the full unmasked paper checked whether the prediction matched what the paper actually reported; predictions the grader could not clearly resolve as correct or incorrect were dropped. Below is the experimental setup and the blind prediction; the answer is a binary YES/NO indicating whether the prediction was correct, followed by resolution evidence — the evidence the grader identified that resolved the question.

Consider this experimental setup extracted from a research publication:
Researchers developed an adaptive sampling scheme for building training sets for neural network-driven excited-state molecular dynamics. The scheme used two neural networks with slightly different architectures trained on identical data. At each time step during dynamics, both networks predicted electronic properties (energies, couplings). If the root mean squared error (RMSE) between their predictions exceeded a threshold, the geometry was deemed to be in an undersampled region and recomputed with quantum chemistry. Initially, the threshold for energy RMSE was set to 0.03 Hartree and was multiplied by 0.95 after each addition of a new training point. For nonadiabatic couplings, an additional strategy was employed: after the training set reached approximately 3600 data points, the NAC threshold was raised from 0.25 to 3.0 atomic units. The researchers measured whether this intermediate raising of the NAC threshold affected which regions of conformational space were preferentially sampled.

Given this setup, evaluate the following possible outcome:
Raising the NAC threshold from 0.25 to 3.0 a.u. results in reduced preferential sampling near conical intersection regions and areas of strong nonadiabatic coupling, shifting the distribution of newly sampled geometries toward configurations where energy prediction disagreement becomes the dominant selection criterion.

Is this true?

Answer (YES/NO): NO